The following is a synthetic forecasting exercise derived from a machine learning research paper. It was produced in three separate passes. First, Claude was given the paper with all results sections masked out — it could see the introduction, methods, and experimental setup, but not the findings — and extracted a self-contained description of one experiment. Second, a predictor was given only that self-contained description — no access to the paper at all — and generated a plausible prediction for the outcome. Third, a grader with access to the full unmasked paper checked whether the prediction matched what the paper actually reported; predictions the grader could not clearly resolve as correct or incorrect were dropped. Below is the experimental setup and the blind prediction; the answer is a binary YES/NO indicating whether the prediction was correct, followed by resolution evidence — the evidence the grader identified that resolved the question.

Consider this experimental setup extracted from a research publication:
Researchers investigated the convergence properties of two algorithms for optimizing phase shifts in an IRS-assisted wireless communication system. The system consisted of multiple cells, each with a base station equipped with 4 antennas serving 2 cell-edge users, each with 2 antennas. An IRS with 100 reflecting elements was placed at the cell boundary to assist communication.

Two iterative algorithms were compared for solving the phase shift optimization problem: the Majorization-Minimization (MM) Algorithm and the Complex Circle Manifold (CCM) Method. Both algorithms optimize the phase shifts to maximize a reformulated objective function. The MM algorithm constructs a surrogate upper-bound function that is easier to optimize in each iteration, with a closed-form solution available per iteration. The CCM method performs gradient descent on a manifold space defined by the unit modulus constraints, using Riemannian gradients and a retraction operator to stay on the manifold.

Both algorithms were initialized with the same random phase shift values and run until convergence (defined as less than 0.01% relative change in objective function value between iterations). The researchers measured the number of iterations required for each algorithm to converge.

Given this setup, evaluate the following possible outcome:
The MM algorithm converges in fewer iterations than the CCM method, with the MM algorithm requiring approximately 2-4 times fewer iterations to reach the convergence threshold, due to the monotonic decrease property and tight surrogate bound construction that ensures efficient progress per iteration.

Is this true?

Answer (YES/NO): NO